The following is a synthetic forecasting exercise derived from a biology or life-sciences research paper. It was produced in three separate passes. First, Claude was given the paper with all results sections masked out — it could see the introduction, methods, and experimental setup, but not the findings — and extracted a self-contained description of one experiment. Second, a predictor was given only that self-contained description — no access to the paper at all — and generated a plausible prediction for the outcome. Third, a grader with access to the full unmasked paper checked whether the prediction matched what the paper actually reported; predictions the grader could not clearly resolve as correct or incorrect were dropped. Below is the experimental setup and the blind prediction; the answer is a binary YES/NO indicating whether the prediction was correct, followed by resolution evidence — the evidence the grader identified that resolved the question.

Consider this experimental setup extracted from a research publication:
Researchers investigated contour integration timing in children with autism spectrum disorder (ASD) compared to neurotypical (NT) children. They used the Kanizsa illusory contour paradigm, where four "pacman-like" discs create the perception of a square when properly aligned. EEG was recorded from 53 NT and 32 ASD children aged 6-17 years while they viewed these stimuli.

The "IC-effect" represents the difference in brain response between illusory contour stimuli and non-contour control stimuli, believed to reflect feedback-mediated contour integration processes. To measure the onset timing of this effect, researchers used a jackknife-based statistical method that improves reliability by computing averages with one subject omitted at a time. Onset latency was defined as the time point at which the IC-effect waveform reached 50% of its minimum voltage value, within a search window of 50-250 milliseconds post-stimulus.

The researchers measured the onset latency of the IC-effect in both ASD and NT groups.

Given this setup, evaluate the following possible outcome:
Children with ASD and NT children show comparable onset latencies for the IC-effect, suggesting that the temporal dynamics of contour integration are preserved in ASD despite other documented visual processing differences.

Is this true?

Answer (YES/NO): NO